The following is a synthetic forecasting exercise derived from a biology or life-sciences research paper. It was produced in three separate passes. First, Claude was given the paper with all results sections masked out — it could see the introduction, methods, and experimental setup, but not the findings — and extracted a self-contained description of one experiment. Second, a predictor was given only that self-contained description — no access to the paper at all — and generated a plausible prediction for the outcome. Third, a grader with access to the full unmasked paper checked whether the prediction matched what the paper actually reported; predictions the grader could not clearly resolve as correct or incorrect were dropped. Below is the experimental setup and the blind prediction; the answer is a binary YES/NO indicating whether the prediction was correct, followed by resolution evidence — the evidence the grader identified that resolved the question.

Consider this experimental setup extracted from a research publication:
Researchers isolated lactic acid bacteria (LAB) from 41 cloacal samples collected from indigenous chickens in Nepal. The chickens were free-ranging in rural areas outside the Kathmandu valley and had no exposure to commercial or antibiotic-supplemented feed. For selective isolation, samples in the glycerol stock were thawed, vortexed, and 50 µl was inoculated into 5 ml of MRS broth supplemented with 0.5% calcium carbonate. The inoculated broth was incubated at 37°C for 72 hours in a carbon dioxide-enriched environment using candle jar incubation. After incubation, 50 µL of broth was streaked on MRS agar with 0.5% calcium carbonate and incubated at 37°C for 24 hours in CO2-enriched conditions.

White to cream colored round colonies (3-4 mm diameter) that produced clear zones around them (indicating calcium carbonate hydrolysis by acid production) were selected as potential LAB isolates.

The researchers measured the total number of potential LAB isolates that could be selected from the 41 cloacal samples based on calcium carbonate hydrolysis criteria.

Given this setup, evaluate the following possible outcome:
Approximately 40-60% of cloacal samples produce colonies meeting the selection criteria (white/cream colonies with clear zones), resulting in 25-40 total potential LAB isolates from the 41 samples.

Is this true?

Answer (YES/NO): NO